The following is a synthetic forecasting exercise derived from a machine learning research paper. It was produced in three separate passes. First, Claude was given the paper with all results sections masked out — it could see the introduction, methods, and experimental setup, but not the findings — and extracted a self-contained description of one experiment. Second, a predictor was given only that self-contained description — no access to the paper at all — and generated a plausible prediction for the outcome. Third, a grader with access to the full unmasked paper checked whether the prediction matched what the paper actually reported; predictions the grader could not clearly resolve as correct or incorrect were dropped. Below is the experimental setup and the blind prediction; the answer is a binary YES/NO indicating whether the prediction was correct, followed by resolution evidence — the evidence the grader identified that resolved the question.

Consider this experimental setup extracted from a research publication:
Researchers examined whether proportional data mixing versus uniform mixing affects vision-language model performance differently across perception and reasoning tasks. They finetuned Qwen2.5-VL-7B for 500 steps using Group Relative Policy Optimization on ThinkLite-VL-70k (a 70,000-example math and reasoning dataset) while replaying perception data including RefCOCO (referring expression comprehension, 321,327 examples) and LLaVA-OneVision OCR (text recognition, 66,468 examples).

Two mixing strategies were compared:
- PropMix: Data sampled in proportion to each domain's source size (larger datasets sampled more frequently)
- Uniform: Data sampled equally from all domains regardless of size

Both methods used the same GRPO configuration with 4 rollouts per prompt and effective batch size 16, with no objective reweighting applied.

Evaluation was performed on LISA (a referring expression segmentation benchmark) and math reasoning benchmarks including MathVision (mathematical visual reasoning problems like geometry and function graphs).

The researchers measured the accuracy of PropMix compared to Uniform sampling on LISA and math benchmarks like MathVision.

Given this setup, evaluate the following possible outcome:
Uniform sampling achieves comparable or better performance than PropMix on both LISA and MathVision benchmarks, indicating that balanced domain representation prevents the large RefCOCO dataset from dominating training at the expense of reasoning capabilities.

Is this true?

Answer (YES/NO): NO